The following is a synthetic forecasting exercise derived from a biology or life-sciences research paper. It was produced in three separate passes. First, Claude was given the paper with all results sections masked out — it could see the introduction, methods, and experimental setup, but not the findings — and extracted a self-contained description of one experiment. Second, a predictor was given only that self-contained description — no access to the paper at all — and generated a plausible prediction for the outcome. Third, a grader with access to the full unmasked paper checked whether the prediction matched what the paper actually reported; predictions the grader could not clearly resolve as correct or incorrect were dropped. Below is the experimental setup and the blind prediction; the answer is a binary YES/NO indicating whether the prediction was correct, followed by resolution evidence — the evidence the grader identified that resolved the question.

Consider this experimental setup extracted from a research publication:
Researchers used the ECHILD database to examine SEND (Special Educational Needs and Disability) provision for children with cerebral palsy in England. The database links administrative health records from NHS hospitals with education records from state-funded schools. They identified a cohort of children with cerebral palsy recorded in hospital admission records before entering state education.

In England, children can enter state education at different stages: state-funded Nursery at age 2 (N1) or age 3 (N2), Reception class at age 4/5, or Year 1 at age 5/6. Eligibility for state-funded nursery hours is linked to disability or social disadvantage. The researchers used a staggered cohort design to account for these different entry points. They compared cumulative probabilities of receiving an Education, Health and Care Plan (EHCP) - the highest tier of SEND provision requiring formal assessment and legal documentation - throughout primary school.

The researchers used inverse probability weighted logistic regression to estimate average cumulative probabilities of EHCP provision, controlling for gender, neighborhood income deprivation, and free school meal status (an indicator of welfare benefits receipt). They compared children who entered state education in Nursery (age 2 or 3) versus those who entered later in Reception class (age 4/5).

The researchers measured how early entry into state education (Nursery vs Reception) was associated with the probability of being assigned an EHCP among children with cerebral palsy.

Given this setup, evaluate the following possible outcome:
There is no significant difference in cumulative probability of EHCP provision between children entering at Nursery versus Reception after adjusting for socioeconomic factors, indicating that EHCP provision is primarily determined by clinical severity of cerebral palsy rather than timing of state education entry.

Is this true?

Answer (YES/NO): NO